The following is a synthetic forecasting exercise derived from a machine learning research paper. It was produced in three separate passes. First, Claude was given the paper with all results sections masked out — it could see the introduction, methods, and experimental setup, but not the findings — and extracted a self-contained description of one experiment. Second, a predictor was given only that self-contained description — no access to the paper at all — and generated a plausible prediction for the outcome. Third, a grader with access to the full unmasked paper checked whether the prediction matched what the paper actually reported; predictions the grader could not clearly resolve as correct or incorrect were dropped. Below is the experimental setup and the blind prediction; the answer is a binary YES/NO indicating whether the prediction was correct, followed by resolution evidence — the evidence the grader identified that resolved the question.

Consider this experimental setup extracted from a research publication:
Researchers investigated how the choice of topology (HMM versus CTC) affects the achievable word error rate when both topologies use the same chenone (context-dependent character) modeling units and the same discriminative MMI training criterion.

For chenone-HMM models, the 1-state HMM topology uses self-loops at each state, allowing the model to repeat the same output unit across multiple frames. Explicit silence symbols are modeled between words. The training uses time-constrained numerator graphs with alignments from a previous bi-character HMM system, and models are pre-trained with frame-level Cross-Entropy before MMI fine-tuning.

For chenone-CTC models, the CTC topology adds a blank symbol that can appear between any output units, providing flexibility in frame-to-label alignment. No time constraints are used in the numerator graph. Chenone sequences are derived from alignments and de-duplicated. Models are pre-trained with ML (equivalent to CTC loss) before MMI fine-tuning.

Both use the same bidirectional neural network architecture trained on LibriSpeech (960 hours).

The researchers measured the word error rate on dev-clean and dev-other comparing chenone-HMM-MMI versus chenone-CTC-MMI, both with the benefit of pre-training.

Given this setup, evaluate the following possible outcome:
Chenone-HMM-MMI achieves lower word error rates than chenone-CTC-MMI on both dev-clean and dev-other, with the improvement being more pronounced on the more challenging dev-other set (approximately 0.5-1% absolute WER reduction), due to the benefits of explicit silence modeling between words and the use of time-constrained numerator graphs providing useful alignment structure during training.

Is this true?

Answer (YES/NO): NO